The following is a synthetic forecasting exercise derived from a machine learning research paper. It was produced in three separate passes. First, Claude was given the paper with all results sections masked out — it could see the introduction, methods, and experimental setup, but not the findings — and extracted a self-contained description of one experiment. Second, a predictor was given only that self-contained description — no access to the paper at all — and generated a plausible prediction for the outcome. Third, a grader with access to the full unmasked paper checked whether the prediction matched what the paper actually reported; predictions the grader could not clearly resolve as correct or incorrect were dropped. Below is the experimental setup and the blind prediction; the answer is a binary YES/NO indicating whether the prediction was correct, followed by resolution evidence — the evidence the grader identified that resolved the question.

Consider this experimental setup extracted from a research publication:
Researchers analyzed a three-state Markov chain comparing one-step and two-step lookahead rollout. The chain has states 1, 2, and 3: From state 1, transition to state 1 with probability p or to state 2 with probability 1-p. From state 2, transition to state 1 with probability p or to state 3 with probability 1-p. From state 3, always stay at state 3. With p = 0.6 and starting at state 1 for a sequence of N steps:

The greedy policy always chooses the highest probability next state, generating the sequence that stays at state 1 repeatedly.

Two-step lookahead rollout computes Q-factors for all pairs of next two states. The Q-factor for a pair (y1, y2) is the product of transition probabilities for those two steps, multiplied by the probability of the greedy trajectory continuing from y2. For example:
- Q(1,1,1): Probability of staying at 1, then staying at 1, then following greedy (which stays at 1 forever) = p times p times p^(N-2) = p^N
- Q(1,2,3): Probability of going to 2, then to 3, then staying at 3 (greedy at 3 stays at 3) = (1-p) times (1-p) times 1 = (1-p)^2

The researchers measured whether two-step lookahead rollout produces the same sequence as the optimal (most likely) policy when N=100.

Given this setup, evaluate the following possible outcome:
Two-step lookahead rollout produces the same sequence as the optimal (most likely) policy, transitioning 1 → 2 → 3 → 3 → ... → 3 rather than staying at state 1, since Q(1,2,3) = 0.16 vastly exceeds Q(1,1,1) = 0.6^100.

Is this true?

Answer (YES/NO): YES